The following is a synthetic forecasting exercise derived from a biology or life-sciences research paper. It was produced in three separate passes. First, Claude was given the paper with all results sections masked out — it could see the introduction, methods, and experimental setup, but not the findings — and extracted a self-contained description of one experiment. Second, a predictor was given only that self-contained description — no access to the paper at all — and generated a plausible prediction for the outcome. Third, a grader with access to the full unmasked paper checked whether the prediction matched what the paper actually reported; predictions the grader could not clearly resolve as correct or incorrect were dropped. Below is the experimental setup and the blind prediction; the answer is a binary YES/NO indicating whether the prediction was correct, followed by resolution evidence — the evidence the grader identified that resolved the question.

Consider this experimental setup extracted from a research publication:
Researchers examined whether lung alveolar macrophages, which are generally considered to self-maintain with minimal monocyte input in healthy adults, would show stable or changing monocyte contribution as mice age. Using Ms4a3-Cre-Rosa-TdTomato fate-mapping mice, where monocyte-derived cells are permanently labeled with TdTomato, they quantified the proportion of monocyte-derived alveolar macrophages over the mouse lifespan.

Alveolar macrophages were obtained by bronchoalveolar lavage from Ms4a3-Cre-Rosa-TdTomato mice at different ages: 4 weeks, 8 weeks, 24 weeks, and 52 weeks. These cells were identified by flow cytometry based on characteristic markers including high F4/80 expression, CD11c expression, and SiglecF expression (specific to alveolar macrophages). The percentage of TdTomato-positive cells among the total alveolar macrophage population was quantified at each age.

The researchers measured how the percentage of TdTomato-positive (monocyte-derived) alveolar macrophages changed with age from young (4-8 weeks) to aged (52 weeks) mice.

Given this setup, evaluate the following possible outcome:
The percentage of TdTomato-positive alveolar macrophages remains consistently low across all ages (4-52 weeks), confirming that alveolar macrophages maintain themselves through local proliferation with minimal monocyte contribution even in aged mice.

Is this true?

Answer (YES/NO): NO